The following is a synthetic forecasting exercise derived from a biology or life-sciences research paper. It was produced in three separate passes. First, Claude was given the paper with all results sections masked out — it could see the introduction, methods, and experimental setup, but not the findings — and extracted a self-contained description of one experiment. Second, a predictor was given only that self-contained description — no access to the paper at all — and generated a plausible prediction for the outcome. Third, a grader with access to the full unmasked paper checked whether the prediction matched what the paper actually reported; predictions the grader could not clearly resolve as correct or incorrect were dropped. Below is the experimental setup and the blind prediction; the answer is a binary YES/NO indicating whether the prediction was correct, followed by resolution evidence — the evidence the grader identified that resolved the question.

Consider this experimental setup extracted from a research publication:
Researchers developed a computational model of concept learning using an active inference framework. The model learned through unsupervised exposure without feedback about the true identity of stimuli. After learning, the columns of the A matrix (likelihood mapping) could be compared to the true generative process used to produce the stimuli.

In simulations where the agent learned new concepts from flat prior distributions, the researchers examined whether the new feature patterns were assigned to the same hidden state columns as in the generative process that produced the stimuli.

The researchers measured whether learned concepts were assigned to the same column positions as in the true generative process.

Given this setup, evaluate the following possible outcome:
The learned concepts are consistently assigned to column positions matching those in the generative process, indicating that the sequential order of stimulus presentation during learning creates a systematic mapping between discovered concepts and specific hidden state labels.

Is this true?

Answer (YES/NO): NO